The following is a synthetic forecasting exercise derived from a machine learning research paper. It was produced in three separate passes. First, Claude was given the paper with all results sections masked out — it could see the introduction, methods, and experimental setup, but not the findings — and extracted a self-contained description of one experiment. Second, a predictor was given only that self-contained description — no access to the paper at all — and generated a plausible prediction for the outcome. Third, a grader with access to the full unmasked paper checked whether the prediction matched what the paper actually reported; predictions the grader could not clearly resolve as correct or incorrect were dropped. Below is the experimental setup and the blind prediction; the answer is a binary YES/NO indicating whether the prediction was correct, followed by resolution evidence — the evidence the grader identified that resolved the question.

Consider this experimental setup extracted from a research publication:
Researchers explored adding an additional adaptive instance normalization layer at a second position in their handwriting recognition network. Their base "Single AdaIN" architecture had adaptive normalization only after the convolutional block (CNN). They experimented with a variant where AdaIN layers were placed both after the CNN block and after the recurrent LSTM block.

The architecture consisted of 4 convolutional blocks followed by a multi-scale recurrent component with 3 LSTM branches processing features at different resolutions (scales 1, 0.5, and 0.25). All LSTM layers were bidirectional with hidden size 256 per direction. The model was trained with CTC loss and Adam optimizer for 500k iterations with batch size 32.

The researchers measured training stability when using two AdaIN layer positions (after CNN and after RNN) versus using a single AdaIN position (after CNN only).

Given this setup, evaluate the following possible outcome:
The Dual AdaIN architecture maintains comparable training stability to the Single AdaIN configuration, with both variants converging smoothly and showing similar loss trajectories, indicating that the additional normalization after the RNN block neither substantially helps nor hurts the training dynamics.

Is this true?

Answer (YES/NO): NO